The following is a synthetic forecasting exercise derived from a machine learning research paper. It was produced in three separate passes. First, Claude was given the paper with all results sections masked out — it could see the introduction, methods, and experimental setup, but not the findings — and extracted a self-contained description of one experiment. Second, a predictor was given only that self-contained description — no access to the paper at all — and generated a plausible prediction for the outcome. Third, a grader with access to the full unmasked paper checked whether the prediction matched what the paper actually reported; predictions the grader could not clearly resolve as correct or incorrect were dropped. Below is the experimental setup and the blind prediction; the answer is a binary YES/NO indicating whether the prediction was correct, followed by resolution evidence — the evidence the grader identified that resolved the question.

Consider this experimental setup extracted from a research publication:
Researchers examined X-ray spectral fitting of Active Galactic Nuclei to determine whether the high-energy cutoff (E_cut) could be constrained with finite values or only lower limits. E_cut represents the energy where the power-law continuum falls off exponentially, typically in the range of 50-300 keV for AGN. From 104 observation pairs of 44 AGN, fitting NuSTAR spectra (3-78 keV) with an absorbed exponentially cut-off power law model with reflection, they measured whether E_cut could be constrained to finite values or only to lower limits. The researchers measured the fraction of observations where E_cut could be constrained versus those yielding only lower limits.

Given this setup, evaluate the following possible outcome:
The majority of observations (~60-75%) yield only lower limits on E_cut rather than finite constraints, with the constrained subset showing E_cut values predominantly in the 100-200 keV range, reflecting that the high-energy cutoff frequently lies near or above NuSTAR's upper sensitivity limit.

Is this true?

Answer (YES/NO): NO